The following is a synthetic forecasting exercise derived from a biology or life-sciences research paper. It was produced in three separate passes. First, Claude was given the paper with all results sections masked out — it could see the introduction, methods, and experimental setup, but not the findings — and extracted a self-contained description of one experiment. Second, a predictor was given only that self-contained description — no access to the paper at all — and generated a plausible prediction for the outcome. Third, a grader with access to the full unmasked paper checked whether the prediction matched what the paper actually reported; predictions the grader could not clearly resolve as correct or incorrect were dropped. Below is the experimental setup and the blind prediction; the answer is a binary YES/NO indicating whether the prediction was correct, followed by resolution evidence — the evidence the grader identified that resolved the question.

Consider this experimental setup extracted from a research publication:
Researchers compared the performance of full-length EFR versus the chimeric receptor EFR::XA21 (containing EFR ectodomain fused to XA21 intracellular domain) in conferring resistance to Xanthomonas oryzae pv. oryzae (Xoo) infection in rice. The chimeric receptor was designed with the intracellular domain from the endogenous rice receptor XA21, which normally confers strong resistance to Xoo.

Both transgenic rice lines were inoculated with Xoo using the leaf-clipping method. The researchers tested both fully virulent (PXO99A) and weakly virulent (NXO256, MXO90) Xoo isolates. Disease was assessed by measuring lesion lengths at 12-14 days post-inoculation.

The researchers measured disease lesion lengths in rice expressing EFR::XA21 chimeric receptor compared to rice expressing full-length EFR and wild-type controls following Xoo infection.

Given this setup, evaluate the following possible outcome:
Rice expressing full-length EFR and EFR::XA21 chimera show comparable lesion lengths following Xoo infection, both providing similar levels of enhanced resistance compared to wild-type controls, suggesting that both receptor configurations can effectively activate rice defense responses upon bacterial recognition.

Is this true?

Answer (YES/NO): NO